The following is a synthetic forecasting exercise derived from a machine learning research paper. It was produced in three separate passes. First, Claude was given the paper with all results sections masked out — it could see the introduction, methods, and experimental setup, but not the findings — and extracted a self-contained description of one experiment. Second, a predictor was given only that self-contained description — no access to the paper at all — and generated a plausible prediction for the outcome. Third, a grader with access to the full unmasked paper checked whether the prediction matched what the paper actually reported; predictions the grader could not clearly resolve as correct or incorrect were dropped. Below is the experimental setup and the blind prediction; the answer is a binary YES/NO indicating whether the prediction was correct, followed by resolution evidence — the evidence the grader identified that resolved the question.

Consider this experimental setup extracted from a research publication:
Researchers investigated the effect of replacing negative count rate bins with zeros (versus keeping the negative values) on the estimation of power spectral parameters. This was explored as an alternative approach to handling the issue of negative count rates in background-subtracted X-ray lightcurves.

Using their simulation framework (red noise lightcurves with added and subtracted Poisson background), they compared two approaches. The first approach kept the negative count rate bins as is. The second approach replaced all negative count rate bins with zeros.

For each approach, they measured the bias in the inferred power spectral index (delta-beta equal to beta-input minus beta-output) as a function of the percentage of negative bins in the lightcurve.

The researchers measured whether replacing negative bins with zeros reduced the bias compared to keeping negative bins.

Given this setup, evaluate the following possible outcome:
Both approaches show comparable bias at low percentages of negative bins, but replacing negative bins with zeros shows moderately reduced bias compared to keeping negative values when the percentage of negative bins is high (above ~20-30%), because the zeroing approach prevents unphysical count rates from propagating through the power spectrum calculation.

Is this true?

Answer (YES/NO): NO